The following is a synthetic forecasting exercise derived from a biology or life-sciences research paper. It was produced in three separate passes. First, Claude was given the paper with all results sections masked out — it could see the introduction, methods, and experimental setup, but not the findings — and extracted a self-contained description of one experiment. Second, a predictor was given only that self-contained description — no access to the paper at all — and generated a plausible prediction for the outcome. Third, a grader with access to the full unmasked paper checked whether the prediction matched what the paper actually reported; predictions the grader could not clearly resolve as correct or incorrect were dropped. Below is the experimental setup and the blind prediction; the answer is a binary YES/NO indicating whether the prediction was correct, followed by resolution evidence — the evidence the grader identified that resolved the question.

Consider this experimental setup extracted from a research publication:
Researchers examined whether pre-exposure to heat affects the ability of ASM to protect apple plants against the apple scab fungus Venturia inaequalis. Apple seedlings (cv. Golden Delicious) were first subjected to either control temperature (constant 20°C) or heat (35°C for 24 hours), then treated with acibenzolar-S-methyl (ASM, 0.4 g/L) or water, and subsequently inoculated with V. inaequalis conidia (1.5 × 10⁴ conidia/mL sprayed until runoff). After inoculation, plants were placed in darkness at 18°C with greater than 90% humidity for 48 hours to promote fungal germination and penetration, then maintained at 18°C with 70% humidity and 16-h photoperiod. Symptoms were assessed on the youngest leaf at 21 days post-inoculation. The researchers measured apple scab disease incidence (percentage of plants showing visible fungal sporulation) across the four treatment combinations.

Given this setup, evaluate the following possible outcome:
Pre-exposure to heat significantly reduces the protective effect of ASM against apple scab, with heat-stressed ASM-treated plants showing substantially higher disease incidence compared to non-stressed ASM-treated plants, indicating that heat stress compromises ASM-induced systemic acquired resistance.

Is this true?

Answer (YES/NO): YES